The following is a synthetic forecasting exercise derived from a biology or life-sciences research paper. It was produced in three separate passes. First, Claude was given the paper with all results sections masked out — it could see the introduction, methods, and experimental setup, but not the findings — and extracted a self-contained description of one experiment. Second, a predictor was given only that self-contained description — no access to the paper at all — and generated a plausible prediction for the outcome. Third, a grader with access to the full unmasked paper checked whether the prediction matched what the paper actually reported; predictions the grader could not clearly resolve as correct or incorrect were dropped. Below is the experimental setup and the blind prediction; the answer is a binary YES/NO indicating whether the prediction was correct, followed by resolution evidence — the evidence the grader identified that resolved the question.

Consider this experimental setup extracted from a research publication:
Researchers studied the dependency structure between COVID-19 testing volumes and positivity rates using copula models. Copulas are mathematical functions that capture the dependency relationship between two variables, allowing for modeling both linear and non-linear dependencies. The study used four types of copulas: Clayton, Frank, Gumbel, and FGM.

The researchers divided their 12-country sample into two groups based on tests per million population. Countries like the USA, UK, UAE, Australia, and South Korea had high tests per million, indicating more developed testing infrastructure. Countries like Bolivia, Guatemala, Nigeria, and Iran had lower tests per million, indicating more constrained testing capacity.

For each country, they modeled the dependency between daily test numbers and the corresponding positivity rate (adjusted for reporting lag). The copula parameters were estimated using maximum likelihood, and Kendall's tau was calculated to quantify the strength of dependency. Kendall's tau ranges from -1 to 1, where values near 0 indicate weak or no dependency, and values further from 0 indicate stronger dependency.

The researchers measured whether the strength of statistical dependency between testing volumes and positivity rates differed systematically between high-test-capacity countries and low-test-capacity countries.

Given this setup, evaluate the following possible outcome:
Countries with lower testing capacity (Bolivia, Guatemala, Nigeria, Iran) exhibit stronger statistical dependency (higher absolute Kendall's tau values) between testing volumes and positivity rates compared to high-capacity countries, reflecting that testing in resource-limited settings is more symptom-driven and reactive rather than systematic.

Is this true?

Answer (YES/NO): YES